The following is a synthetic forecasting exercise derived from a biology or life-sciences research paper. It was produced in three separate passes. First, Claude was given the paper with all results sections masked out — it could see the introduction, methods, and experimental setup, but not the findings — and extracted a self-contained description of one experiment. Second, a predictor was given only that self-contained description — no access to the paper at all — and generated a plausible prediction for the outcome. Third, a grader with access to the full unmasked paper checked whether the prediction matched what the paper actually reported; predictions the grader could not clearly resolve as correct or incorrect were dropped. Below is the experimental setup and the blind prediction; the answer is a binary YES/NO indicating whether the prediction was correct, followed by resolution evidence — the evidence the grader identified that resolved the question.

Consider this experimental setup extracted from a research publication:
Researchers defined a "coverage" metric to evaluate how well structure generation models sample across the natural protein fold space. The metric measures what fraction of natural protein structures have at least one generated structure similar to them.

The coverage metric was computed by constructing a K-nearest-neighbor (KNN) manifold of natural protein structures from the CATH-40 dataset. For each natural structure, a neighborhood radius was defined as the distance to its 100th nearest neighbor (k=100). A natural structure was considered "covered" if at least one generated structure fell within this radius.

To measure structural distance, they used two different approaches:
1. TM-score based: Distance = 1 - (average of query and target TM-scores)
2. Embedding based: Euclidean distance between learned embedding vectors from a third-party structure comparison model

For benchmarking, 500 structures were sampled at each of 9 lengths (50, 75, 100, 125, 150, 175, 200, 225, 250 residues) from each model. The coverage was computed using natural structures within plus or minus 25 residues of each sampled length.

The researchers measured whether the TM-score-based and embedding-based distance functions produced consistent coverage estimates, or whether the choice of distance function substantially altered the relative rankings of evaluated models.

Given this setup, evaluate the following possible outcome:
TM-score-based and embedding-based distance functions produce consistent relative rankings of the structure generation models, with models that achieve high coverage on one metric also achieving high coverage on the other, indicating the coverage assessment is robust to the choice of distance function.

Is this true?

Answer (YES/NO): YES